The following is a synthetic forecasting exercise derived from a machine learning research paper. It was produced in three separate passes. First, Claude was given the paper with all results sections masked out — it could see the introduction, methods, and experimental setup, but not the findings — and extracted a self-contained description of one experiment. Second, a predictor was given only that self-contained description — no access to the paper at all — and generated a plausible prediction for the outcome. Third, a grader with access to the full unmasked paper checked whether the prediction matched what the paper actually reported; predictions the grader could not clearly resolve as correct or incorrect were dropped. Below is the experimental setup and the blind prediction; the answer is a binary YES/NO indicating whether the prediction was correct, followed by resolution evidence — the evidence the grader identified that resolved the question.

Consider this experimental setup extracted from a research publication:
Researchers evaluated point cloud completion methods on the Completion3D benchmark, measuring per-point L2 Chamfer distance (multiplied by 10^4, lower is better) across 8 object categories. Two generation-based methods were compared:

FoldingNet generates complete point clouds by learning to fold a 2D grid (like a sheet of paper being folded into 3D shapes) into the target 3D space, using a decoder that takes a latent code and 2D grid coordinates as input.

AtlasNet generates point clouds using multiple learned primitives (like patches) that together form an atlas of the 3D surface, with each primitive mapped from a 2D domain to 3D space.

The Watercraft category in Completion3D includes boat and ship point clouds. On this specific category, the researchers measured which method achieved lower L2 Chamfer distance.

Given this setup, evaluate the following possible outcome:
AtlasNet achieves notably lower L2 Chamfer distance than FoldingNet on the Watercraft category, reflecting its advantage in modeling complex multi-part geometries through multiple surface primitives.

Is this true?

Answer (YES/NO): NO